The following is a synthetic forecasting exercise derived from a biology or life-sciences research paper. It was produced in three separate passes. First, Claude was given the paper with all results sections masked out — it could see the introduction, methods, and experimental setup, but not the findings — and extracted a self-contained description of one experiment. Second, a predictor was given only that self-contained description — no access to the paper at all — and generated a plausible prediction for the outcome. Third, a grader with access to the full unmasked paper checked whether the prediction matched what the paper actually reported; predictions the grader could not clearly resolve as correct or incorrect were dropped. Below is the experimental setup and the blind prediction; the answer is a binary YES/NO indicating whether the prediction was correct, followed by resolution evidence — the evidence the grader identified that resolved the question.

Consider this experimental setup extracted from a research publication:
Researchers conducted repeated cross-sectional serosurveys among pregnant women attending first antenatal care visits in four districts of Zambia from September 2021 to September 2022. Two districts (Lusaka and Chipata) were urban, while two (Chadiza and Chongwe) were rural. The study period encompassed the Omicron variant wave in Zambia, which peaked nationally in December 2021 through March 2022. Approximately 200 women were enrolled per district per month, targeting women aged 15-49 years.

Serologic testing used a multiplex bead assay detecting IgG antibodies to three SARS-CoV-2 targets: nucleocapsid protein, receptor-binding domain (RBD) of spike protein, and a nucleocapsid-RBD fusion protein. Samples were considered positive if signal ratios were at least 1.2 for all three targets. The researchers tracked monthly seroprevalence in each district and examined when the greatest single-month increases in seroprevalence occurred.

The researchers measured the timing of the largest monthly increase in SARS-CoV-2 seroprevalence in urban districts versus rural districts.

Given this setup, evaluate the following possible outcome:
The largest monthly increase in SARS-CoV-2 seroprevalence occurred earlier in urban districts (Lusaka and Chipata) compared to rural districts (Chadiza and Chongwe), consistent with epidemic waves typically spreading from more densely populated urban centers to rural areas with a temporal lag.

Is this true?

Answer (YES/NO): YES